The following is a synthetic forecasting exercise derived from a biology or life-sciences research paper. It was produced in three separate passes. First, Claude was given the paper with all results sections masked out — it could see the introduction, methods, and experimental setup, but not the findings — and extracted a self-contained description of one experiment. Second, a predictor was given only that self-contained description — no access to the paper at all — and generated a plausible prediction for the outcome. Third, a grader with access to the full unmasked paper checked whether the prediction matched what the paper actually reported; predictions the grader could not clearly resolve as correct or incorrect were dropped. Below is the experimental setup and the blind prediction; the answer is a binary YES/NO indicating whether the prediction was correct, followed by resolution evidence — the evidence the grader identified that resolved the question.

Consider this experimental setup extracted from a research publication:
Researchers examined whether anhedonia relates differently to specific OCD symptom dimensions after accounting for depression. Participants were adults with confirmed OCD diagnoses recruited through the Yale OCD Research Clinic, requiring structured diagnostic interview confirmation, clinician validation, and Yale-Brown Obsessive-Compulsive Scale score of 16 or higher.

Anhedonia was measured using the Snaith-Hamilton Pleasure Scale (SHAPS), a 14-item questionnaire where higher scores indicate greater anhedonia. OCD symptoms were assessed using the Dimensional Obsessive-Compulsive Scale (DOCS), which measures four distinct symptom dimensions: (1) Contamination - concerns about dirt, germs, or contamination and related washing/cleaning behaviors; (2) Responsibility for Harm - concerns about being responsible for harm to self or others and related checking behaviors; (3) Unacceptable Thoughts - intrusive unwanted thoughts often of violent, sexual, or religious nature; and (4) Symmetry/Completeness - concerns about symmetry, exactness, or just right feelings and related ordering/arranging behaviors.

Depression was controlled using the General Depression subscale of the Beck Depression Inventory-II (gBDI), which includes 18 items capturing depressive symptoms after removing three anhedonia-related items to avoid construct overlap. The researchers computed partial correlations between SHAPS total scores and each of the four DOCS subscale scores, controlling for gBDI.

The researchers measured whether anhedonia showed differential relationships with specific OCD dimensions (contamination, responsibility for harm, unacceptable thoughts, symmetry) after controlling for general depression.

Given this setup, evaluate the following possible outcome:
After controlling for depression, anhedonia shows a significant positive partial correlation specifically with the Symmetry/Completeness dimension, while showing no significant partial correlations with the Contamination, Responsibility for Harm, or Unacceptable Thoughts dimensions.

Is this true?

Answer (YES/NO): NO